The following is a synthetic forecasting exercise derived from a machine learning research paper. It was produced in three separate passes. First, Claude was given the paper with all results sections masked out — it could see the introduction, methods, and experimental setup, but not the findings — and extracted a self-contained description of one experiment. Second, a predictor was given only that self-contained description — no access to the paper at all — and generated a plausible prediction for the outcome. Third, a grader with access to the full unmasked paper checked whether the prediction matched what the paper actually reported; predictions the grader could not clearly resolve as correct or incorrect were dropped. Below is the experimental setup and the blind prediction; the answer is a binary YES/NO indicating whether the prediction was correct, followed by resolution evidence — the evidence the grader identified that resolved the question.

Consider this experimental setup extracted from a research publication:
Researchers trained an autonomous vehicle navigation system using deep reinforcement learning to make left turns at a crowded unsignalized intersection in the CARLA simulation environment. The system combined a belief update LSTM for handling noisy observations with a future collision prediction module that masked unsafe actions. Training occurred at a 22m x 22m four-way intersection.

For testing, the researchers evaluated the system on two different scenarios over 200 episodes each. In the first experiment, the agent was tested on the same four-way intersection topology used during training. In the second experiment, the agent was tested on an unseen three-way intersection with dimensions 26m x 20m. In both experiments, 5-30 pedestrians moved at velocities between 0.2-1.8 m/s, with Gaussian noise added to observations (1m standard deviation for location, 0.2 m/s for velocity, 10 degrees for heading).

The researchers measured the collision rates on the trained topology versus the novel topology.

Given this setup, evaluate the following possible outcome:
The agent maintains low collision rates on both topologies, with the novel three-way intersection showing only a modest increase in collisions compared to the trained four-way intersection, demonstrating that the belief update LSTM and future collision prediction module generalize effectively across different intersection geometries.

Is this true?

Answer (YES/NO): YES